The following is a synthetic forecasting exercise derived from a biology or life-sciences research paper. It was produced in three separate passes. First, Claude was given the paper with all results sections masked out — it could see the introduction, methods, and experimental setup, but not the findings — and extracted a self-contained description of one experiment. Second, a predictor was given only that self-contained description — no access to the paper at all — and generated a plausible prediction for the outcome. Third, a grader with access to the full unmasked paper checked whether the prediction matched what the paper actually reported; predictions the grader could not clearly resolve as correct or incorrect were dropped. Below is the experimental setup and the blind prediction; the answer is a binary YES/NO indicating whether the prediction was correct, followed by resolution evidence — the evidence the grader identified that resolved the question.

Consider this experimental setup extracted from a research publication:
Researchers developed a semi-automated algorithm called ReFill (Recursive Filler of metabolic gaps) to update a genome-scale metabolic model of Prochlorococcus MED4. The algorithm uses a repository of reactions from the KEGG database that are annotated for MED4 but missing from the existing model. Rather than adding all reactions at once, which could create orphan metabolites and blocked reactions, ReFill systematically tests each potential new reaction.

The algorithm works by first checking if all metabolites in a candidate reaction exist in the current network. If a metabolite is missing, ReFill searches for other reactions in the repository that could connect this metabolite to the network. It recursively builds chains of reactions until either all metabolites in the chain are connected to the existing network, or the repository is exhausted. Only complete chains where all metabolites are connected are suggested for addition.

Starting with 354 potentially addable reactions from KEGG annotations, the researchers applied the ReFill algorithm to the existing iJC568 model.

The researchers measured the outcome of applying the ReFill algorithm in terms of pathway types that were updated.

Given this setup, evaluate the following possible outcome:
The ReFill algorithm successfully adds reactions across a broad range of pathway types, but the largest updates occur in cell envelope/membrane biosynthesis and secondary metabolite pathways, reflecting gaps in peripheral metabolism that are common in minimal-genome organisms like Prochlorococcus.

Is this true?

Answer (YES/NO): NO